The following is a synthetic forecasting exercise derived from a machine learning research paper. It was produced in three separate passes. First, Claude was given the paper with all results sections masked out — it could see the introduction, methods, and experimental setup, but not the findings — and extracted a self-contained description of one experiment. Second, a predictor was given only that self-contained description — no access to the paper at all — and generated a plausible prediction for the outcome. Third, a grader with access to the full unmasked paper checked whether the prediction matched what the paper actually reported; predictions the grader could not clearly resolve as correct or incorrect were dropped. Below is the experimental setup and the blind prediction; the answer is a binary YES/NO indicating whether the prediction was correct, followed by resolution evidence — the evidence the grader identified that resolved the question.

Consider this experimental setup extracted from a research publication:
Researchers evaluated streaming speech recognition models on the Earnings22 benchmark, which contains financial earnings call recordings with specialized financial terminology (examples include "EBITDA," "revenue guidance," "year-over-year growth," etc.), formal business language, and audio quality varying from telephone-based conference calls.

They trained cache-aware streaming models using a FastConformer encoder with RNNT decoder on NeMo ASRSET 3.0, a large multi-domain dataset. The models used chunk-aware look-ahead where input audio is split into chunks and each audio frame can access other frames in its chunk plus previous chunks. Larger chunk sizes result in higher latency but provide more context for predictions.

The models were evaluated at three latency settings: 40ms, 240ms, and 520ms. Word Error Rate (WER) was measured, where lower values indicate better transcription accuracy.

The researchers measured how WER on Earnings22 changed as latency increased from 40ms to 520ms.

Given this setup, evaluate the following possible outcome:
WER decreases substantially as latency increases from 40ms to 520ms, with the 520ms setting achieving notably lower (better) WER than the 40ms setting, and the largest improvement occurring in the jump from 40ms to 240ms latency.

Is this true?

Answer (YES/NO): NO